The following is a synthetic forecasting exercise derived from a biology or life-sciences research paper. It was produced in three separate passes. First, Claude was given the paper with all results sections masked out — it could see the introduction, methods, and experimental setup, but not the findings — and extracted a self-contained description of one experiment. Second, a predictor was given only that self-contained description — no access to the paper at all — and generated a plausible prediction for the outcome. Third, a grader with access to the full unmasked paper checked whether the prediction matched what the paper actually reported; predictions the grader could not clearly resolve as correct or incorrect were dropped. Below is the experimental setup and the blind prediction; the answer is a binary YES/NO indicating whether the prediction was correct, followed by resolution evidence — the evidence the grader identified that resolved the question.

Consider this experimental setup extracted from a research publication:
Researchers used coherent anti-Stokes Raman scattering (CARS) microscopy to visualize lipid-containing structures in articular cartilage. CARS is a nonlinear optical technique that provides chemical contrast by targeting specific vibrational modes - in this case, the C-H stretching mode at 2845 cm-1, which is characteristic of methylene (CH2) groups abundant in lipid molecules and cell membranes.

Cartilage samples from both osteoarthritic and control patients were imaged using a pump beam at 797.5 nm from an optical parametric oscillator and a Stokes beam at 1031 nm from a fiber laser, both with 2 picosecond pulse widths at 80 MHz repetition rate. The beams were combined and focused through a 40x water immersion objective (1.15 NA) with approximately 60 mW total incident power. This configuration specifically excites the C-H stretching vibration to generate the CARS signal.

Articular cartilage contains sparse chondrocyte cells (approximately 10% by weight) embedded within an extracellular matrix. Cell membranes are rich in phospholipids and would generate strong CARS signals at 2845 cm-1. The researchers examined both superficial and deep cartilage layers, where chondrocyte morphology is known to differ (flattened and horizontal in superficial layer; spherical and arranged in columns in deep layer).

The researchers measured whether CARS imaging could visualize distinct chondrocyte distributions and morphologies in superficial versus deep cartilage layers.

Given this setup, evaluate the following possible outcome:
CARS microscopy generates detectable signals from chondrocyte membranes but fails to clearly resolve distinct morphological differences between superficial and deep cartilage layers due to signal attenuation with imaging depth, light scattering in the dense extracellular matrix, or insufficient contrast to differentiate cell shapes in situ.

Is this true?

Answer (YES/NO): NO